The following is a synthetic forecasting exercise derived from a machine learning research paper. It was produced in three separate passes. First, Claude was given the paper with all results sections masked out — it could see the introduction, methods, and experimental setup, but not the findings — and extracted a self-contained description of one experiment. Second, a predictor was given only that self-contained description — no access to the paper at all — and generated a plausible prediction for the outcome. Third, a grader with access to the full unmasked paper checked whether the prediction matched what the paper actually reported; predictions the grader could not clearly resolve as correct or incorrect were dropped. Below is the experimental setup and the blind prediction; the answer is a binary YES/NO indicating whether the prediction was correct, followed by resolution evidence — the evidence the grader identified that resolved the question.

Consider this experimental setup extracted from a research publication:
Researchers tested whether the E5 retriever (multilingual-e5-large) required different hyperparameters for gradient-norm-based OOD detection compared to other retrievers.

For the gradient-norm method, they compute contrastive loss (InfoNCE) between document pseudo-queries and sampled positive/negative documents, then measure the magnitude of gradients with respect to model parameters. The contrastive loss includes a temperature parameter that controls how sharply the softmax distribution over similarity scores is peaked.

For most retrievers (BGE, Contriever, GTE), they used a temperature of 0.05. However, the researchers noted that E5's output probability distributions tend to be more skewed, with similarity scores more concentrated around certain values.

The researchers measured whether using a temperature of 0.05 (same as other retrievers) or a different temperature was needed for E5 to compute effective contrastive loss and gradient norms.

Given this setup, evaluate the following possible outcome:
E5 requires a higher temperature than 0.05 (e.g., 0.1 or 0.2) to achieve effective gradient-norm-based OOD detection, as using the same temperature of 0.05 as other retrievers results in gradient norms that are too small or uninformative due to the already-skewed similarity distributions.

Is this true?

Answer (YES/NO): NO